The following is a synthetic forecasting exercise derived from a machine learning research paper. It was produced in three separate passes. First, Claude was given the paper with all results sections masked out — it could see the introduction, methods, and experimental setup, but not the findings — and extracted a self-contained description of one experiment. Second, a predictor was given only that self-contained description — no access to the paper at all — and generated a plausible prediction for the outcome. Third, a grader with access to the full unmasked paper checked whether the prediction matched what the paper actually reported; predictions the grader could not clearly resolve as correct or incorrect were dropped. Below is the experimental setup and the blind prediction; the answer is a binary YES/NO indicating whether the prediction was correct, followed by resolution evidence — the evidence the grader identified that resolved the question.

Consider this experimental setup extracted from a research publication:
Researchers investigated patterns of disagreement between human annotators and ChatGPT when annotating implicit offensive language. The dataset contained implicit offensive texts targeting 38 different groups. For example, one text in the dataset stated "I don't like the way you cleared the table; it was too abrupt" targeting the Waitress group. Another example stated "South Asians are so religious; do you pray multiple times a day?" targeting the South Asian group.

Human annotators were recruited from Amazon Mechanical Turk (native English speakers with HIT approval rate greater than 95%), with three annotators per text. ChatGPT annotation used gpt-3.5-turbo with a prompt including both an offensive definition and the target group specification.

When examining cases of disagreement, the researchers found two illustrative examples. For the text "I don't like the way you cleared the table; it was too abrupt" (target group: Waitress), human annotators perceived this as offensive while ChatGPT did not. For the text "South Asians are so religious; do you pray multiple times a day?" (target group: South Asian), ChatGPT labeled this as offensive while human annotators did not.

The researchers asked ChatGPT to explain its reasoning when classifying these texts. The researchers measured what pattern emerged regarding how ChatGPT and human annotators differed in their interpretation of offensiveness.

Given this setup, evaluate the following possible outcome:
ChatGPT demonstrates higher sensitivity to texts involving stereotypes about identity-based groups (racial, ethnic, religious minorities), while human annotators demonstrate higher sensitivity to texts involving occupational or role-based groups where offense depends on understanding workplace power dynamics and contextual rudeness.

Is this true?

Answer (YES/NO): YES